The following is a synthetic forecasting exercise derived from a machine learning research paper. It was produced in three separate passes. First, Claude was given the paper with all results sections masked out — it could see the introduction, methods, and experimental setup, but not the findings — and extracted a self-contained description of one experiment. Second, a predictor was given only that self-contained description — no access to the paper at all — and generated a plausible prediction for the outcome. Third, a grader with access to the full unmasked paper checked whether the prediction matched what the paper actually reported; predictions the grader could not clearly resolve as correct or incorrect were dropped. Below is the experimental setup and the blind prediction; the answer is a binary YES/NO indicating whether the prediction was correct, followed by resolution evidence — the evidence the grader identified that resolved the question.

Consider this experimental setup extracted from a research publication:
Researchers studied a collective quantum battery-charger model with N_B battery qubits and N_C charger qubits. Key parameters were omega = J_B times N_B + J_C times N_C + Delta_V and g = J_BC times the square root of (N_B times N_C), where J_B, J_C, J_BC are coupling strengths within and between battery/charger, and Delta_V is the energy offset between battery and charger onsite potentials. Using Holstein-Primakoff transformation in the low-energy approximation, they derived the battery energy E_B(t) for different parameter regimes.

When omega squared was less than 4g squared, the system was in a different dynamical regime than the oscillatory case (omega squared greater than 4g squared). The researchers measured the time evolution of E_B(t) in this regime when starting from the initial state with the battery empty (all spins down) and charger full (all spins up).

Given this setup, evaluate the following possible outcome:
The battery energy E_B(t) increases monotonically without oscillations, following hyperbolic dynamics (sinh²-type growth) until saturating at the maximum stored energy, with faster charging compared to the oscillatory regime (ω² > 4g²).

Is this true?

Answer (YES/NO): NO